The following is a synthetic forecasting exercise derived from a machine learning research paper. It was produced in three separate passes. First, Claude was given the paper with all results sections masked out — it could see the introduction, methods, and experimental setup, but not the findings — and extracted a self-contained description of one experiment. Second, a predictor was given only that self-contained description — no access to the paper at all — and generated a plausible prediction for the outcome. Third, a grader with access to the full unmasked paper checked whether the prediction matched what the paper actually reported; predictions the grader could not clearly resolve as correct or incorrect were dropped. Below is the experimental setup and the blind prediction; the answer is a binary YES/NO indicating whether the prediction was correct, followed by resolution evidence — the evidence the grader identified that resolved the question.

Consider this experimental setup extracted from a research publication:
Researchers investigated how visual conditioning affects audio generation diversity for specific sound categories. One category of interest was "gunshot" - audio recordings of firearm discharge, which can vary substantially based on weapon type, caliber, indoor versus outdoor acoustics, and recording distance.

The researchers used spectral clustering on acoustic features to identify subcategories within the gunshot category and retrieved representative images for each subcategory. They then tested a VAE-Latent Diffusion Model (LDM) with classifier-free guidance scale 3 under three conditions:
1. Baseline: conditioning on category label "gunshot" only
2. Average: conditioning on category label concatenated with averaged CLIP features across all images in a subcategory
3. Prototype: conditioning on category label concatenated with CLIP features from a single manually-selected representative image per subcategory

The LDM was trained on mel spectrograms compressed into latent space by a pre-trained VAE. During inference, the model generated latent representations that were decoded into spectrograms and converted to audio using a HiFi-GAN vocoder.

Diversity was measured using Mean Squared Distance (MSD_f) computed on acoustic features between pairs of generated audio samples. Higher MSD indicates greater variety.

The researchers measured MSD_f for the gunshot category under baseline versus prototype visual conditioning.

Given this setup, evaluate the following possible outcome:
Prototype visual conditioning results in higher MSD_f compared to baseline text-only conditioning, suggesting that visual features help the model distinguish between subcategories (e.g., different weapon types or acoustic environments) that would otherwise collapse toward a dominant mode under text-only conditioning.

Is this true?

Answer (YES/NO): YES